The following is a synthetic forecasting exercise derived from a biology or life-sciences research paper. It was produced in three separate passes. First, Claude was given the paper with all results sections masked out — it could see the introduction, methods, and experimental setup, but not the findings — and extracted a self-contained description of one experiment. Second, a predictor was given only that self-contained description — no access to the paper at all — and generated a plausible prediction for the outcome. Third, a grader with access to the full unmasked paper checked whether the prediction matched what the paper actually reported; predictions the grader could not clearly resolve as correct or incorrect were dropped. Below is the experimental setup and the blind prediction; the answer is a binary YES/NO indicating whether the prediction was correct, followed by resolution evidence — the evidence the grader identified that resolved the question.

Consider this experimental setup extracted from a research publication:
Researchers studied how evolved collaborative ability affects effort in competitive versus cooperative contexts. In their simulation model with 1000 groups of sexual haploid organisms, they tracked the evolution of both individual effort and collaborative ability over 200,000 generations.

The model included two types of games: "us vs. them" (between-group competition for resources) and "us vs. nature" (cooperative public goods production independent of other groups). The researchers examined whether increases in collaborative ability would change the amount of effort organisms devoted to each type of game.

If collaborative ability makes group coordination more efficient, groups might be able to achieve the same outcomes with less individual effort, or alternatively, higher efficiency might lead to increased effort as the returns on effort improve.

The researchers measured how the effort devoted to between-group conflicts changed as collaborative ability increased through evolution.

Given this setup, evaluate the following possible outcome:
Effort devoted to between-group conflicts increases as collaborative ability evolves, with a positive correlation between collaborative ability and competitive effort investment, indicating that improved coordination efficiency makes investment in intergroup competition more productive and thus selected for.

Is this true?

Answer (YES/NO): NO